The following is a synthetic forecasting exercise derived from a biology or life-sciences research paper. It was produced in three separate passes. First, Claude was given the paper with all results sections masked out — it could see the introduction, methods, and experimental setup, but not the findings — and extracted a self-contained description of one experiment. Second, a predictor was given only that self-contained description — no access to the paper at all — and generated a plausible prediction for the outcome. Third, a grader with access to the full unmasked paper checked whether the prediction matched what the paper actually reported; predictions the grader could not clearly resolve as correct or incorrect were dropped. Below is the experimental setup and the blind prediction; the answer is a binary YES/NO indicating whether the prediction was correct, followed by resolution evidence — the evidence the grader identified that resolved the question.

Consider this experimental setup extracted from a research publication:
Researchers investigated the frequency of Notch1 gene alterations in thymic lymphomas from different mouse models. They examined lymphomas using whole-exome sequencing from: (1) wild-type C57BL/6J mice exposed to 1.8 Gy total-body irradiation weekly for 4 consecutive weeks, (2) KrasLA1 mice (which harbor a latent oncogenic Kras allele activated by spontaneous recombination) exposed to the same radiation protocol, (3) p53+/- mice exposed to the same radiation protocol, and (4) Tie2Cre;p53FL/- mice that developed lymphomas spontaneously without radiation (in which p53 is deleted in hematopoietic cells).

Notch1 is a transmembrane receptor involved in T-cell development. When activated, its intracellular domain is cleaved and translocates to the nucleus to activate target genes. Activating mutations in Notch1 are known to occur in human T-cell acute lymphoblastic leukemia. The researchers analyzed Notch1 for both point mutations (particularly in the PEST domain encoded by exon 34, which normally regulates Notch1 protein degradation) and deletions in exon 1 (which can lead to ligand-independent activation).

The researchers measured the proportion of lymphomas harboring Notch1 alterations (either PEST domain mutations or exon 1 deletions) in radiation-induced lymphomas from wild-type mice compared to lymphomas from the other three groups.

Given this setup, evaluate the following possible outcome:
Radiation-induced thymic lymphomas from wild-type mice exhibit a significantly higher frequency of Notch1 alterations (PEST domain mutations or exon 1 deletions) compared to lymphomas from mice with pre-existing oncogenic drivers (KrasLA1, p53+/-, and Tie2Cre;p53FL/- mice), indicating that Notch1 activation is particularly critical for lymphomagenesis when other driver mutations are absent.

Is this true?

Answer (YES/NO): NO